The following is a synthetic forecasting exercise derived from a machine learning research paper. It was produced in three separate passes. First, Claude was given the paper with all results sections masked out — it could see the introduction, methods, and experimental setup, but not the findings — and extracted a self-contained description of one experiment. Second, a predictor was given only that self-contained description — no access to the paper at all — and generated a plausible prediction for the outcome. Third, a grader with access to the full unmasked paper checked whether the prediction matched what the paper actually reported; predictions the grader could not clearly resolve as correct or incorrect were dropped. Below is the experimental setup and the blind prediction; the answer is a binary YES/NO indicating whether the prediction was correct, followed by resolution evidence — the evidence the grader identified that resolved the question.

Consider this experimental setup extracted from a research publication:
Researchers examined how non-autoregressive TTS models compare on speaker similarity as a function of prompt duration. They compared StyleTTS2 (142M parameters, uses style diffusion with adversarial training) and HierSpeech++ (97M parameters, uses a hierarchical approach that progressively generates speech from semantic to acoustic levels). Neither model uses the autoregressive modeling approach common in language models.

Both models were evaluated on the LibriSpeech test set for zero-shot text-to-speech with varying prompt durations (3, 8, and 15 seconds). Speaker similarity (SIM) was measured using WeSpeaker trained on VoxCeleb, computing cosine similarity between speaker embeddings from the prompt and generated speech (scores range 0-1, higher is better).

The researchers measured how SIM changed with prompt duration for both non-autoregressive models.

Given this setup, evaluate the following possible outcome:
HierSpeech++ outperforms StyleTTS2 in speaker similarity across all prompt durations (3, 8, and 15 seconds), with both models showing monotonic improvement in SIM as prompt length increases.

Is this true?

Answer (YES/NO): NO